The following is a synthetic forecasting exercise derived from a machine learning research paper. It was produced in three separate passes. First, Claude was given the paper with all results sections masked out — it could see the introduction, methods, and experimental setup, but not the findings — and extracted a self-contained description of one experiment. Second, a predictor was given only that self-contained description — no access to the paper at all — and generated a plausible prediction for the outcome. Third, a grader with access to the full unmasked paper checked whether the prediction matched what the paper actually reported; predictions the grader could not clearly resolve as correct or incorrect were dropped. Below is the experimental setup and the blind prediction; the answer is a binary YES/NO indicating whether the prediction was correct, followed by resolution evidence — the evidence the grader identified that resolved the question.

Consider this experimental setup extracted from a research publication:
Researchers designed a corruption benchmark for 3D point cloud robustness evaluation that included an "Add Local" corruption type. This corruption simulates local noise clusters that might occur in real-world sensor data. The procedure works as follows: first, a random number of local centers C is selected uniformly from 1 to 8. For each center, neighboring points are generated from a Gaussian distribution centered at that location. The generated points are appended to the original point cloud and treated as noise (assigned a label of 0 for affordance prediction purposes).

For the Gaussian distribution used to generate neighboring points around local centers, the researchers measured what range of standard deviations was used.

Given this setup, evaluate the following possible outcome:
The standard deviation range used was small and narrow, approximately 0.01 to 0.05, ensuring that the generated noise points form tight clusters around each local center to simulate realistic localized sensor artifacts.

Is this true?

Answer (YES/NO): NO